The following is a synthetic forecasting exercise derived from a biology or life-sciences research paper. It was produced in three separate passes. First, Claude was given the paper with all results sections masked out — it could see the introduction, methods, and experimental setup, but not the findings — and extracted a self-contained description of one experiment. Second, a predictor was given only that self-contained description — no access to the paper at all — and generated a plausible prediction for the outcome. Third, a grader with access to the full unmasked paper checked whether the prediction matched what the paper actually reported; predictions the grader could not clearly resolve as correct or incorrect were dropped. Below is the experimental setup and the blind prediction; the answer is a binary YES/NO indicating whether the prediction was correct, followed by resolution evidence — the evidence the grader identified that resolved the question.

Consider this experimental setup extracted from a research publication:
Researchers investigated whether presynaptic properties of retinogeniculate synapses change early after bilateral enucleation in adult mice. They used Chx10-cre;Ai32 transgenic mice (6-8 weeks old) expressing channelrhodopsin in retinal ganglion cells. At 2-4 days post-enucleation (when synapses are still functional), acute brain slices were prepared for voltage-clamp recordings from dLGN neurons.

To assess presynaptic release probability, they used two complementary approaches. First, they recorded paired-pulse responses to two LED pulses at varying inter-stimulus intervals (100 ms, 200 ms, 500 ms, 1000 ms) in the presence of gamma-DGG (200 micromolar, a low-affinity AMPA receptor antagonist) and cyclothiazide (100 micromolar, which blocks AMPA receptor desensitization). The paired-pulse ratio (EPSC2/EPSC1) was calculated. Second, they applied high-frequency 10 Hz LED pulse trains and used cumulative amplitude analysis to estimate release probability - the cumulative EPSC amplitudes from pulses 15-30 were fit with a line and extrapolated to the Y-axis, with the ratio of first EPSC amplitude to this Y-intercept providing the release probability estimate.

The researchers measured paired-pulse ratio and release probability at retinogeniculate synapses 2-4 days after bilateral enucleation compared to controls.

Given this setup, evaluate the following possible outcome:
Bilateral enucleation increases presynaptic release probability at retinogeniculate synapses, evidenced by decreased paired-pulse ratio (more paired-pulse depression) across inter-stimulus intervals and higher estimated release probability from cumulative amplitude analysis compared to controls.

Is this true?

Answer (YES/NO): NO